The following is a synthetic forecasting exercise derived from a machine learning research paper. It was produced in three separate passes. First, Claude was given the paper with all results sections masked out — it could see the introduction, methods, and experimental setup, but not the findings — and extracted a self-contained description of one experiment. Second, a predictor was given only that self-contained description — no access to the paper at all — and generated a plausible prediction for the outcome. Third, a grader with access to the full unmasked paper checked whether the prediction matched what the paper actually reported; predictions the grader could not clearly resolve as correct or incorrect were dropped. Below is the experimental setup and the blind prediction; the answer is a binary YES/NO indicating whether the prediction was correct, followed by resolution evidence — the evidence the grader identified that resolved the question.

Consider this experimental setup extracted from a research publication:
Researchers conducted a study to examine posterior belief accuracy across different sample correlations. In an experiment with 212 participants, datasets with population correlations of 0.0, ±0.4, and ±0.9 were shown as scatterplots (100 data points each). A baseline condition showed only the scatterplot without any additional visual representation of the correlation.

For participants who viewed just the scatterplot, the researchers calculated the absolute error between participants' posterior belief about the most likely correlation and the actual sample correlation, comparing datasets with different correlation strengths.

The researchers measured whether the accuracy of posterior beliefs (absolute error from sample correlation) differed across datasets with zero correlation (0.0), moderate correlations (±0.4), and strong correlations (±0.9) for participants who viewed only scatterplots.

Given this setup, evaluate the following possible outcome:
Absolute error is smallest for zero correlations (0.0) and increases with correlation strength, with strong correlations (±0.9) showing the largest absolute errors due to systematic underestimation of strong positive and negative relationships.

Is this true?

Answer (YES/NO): NO